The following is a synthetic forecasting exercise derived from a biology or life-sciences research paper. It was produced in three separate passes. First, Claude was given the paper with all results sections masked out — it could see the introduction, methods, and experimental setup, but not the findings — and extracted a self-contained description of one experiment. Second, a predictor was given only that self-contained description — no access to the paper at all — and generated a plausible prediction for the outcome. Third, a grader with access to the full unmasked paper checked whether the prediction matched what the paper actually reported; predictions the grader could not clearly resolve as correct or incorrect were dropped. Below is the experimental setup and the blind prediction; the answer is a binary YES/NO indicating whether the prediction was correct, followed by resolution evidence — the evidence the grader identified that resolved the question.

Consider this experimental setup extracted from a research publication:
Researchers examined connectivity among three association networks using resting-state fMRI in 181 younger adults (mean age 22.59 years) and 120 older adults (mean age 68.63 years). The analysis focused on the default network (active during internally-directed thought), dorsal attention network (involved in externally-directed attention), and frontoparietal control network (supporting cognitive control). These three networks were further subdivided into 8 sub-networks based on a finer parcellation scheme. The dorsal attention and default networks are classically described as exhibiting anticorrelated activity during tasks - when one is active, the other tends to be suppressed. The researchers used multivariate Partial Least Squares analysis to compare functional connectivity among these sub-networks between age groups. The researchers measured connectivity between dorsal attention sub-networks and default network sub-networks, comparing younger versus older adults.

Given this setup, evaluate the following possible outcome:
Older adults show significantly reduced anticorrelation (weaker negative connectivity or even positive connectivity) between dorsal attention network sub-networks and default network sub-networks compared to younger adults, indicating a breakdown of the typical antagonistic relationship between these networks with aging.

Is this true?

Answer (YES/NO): YES